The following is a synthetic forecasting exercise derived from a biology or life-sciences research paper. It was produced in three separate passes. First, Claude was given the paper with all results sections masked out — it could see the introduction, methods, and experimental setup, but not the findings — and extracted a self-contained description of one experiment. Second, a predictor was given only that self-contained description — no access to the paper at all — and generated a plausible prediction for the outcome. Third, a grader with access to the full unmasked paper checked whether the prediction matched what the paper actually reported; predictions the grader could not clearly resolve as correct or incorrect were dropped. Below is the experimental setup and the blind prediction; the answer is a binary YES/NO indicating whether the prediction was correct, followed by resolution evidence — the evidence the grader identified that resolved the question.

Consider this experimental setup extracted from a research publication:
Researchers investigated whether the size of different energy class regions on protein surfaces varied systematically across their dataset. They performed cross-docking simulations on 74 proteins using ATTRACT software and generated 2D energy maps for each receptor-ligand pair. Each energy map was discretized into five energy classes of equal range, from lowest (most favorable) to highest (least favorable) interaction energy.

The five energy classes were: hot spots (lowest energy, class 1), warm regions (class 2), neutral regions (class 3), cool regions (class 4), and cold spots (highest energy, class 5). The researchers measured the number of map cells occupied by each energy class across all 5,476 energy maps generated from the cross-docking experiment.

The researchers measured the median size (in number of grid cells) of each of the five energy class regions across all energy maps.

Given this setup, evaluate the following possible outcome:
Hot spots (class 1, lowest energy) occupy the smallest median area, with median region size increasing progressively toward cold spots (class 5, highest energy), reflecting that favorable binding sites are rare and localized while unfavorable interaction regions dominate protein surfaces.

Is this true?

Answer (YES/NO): NO